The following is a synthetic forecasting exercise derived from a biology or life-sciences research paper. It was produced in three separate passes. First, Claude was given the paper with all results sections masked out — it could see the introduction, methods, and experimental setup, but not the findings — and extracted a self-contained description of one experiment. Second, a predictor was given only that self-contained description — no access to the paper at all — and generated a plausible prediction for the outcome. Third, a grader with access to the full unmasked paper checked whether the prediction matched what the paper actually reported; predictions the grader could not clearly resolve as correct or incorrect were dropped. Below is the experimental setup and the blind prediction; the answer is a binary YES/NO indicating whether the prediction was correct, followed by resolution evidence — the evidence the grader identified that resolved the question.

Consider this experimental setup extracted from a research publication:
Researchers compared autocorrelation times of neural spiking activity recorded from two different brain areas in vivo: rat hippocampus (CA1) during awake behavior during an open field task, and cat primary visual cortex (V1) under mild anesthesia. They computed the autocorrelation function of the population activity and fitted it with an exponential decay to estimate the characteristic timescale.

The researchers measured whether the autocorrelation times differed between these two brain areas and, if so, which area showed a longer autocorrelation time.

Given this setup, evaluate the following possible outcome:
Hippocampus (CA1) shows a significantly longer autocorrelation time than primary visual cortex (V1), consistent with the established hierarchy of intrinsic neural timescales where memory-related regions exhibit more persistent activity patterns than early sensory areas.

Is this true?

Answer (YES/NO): YES